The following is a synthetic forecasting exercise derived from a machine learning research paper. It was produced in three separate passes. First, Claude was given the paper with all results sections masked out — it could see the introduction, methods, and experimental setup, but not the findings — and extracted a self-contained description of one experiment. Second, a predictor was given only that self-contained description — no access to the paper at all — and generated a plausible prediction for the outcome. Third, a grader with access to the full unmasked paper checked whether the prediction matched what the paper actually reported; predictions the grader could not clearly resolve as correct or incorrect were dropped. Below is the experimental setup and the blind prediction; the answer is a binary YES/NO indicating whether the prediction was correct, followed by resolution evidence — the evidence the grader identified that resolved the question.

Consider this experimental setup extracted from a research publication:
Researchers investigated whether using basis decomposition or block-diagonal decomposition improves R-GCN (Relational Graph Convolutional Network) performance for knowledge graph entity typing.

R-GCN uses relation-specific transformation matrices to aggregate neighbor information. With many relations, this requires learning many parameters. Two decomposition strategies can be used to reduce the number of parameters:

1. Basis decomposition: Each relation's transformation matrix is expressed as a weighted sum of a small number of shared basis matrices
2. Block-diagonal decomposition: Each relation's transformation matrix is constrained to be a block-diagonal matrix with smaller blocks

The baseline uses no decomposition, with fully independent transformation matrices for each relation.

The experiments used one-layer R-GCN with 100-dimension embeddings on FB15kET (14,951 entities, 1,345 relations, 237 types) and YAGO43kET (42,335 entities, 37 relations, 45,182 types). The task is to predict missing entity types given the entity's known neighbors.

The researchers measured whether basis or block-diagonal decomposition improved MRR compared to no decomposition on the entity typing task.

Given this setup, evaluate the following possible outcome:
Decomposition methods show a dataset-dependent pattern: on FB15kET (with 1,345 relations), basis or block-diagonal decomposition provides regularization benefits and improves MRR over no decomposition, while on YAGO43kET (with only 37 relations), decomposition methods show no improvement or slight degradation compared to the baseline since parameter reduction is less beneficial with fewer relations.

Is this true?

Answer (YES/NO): NO